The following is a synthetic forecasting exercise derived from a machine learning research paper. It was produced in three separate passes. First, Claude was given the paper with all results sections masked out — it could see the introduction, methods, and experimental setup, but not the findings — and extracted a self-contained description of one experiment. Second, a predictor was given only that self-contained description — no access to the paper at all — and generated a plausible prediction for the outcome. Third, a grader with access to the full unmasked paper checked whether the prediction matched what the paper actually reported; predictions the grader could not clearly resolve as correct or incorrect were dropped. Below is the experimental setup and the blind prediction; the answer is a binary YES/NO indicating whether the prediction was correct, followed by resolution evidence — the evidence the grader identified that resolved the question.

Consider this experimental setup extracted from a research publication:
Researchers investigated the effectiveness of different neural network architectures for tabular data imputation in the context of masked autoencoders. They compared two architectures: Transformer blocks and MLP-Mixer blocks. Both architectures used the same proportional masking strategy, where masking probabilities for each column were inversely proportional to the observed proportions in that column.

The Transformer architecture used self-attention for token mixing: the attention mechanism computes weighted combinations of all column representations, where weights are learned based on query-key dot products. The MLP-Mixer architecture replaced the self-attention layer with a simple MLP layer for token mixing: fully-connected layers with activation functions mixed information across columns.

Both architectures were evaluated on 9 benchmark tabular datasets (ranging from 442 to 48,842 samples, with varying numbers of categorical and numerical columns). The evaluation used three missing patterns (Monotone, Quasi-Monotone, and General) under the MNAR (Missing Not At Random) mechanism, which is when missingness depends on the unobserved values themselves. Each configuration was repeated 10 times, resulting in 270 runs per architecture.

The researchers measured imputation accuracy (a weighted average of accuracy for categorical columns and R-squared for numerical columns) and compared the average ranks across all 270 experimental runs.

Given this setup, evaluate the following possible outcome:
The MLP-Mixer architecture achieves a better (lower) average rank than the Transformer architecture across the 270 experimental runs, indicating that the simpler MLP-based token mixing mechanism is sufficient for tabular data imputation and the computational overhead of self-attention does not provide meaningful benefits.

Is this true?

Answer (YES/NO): YES